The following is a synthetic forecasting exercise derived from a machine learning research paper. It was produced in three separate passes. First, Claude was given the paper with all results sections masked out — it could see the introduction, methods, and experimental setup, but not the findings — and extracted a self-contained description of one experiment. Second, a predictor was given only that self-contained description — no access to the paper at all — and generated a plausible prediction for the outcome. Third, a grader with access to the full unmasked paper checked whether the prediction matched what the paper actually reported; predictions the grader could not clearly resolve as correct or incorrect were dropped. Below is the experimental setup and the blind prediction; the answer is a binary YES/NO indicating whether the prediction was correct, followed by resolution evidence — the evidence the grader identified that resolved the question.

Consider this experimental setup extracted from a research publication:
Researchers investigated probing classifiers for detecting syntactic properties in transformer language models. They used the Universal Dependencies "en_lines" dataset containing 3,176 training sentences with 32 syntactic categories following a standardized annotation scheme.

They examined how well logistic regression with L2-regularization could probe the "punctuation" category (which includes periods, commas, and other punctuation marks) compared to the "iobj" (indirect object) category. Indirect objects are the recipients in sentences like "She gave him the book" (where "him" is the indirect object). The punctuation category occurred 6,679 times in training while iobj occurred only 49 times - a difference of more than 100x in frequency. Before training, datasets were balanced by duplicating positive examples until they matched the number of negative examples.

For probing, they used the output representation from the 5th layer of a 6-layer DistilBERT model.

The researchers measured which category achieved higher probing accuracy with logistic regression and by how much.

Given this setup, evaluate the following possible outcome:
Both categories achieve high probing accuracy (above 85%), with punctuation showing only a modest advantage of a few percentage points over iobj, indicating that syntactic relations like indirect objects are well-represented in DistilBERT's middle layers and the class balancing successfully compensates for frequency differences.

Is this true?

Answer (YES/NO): NO